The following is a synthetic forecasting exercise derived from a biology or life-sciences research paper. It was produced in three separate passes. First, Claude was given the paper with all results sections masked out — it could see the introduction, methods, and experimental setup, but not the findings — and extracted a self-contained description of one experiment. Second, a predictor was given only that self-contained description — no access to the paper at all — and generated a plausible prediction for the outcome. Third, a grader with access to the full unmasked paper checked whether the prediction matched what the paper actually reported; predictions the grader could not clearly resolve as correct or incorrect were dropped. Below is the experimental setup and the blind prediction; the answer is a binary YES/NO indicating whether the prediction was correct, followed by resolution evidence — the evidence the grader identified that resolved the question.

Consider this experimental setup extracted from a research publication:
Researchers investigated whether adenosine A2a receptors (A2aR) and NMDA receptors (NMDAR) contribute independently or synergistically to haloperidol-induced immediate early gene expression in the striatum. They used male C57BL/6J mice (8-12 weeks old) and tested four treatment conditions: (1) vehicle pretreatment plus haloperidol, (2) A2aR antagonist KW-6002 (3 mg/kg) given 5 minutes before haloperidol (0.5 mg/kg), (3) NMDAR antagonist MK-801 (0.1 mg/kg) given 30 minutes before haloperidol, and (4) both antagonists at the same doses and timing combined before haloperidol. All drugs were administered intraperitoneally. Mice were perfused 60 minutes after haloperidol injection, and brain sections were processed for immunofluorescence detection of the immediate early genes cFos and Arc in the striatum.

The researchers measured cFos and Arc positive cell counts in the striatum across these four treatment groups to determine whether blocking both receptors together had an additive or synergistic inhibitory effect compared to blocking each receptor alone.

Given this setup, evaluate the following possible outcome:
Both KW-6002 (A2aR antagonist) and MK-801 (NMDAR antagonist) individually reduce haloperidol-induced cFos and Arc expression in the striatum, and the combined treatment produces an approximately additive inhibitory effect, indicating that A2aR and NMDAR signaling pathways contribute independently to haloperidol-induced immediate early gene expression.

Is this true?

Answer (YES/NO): NO